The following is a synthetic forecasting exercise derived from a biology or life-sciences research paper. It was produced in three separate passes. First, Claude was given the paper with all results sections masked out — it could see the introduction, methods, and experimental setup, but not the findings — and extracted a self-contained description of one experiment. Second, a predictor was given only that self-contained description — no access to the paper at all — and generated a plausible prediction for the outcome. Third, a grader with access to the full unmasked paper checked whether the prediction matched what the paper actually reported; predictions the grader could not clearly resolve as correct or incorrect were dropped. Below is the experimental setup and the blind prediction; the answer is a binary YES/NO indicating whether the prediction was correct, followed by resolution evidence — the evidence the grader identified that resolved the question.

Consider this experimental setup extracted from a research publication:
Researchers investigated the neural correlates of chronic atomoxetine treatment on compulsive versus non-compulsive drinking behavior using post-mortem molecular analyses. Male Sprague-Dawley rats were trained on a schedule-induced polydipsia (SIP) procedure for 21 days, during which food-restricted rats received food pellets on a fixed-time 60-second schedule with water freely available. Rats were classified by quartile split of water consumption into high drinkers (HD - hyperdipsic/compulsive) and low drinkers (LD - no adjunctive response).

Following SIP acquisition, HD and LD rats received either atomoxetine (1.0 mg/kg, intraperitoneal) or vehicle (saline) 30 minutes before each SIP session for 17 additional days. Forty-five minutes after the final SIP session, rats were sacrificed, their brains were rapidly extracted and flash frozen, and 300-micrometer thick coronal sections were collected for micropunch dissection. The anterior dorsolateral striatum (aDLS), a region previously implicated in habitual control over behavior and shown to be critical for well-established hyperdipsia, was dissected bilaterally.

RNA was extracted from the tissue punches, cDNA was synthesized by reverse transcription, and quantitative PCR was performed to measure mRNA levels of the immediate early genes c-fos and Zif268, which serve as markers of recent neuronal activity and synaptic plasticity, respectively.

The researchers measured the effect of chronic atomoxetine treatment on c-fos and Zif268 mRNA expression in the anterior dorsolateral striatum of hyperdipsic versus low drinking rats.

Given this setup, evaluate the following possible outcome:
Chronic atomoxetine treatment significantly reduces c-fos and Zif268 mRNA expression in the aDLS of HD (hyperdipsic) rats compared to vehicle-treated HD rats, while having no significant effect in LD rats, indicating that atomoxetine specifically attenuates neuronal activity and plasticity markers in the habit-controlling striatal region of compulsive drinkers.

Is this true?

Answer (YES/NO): NO